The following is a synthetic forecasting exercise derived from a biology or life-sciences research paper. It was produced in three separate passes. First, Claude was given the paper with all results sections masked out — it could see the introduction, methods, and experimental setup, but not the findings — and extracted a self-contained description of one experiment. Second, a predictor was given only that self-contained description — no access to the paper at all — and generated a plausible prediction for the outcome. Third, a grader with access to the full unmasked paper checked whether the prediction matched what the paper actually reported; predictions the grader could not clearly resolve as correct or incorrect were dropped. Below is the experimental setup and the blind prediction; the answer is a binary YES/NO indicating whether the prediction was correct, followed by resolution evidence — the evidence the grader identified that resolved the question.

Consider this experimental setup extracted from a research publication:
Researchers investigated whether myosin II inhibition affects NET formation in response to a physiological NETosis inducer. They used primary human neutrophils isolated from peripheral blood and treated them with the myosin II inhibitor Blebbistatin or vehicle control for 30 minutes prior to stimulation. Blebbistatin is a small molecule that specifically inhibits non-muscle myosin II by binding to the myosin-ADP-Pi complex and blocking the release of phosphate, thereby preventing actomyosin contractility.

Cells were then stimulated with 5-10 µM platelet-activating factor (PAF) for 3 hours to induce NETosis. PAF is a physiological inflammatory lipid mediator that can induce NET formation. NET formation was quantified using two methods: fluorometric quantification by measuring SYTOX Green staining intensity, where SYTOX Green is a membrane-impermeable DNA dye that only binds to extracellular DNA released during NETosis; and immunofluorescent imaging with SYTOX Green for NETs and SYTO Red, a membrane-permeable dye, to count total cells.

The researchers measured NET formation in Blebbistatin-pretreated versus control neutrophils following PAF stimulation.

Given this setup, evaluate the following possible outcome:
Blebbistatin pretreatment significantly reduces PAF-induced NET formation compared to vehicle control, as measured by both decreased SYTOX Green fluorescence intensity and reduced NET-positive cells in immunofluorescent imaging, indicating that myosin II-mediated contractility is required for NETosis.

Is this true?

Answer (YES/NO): YES